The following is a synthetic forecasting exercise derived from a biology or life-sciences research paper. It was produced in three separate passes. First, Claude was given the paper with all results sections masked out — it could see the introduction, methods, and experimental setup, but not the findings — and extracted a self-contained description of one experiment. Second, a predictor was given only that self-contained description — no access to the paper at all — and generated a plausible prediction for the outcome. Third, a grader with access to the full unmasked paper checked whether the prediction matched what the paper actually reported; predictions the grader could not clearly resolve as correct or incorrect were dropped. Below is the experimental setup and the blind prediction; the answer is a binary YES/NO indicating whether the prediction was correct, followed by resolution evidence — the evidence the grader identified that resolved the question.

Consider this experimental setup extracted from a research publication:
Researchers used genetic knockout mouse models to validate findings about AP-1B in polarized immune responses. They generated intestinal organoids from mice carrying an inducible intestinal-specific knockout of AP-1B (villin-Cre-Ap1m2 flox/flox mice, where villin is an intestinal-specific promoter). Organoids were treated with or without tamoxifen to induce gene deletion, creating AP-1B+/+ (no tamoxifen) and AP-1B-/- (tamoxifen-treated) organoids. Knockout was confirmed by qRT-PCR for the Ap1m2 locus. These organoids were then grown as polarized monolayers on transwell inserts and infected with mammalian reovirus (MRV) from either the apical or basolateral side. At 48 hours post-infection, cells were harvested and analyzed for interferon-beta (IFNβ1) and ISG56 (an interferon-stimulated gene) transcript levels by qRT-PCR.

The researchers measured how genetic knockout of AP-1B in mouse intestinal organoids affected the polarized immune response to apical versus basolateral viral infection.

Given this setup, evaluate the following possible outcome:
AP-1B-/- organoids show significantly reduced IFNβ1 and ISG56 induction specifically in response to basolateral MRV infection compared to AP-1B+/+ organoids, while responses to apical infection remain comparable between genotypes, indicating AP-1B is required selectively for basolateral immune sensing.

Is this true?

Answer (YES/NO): NO